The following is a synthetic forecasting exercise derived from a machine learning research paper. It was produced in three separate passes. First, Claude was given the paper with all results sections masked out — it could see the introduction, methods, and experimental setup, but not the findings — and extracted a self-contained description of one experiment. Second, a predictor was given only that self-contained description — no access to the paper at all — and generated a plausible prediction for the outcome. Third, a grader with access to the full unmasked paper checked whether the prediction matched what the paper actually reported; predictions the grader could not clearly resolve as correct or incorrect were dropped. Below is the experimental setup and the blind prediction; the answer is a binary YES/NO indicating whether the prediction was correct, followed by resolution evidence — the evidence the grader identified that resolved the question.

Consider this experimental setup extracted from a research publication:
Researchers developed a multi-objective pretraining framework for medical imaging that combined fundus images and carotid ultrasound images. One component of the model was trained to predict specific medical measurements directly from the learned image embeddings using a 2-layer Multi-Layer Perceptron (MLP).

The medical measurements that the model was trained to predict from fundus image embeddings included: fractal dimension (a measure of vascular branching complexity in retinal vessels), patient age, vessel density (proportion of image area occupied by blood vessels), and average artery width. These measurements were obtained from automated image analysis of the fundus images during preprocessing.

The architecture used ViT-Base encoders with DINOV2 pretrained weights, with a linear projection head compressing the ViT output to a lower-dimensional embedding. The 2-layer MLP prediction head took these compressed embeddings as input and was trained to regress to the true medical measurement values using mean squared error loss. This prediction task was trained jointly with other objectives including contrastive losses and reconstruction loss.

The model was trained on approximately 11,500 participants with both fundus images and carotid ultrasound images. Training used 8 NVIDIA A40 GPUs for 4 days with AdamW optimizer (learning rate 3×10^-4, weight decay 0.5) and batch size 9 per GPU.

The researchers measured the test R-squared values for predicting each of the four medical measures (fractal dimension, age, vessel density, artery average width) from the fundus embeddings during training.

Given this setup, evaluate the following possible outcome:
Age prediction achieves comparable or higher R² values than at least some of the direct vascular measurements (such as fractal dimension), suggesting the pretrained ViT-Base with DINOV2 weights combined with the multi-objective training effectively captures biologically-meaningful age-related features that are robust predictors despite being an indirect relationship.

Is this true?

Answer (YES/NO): YES